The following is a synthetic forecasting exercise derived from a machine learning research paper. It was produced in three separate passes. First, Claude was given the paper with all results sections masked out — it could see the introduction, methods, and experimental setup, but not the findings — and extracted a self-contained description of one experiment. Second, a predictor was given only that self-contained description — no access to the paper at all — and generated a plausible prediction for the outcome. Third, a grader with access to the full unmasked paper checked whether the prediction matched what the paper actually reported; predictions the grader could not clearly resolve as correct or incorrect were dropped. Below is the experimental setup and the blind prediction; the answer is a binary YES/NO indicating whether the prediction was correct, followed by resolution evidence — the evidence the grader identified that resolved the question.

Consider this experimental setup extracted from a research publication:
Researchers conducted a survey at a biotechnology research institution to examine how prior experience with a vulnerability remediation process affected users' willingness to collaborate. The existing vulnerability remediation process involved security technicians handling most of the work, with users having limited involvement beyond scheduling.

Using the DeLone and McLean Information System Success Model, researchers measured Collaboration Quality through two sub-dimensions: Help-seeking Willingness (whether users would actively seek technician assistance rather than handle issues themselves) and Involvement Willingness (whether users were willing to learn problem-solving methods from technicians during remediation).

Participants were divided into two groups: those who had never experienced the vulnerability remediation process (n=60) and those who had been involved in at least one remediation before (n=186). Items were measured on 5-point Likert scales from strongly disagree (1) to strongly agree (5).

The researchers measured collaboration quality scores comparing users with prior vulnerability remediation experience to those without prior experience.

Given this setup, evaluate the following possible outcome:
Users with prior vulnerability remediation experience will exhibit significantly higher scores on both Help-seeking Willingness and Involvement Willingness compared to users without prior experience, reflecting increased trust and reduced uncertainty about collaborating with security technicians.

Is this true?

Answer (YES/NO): NO